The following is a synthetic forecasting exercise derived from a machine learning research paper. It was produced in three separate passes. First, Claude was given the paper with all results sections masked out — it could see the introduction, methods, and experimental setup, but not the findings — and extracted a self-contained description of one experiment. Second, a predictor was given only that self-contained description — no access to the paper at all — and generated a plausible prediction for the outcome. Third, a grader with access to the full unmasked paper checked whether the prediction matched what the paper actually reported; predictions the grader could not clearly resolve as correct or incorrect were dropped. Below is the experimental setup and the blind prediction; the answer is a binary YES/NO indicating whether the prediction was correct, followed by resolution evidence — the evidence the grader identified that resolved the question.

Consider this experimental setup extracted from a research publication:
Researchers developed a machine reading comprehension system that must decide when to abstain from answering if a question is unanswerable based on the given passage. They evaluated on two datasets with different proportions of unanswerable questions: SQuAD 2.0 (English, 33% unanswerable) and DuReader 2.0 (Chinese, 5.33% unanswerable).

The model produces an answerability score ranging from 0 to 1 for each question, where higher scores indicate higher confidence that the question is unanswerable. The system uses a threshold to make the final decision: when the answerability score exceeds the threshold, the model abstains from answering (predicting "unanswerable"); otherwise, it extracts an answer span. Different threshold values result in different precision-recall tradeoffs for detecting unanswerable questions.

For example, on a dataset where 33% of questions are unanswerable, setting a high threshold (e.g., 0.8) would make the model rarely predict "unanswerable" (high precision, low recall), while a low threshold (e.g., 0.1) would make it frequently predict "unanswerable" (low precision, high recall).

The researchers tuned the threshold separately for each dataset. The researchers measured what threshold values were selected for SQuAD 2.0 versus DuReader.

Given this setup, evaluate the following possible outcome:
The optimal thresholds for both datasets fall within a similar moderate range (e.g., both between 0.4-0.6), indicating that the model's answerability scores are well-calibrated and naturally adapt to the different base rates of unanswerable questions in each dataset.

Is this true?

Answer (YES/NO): NO